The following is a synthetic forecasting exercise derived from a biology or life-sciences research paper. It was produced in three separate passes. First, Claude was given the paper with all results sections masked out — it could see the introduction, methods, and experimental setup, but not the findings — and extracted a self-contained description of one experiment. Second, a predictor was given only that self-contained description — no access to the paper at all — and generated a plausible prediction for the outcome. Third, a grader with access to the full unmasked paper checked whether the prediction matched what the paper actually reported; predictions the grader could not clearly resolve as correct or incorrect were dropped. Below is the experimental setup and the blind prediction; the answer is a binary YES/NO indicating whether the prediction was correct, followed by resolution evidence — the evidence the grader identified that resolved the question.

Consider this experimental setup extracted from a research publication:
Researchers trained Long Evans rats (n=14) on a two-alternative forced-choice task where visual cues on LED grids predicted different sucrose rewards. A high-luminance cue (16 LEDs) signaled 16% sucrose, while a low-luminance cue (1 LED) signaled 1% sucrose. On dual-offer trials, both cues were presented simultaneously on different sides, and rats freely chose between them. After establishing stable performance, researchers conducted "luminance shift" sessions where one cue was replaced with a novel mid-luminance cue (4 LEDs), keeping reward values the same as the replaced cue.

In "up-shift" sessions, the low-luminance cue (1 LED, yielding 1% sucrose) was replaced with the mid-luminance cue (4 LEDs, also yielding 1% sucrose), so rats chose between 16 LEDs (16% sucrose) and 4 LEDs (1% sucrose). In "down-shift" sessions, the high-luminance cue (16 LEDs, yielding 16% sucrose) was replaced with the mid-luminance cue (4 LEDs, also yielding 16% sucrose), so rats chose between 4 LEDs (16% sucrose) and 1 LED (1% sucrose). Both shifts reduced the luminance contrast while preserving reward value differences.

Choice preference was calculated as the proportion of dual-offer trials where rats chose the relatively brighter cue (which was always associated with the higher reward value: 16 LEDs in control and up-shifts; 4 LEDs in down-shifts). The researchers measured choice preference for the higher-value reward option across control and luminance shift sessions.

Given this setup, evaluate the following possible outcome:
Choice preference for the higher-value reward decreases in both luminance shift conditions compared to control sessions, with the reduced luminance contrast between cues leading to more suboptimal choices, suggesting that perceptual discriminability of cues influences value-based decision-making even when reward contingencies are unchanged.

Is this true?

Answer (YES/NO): YES